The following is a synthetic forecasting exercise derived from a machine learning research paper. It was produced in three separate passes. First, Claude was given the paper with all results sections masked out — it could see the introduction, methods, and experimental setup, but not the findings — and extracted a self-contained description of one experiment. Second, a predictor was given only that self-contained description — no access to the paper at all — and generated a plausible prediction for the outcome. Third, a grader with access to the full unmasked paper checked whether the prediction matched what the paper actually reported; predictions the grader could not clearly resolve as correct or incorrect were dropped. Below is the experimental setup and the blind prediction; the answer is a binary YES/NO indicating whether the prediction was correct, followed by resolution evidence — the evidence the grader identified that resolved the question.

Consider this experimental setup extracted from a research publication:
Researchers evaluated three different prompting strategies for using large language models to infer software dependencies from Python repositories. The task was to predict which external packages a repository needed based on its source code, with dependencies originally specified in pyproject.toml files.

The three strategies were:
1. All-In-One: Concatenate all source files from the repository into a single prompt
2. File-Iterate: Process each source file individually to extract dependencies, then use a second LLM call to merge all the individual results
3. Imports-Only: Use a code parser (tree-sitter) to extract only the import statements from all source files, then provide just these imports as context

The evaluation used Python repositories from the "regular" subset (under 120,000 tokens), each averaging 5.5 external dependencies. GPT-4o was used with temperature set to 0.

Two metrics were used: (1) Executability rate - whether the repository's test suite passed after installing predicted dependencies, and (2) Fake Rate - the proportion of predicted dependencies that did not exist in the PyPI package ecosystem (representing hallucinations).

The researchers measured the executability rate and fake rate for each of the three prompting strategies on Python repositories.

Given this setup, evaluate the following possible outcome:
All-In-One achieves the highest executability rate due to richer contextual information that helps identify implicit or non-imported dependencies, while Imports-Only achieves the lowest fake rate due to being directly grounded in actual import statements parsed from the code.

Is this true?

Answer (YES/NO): NO